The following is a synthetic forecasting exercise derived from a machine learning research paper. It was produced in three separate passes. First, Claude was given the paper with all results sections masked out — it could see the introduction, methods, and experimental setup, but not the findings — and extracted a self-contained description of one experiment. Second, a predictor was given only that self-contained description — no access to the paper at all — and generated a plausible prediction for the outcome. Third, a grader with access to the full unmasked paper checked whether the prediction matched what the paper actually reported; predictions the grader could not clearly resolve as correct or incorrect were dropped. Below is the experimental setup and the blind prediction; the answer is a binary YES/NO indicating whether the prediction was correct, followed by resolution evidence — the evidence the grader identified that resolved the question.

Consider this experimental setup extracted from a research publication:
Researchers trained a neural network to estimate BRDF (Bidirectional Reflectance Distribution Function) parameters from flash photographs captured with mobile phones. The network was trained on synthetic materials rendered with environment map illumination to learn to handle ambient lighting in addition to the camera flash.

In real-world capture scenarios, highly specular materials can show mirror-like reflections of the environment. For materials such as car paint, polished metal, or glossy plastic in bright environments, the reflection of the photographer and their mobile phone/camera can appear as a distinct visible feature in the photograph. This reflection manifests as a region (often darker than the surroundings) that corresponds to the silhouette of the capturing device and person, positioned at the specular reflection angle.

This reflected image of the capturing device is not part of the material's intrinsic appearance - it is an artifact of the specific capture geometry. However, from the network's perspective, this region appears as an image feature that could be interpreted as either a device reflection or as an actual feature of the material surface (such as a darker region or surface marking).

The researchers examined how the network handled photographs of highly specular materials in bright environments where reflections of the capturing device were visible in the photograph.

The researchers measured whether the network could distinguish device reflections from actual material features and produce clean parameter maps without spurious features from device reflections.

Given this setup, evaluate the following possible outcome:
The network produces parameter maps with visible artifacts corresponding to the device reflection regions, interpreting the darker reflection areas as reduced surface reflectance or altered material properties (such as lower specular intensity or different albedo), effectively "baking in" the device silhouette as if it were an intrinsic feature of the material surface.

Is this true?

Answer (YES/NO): YES